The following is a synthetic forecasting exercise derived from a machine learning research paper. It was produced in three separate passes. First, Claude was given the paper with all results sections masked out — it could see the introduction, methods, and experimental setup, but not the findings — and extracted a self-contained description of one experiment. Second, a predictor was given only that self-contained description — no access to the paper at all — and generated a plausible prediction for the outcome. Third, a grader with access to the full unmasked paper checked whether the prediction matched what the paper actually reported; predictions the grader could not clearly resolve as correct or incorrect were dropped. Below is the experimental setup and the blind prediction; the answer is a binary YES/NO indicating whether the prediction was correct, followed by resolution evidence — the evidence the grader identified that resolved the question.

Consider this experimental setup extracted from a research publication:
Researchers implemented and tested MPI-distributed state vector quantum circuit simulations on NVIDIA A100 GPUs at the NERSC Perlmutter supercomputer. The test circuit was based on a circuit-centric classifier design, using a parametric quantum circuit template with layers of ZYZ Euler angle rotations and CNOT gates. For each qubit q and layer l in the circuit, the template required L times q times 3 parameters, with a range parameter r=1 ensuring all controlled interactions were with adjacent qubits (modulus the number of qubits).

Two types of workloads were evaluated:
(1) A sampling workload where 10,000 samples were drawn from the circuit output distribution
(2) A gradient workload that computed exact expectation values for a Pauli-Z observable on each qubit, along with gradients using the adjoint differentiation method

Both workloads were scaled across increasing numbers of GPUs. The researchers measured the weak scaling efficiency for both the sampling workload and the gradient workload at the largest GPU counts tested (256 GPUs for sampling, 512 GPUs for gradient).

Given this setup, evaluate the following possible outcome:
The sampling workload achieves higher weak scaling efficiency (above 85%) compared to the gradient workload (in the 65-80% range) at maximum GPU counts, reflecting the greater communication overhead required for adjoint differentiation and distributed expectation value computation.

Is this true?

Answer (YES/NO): NO